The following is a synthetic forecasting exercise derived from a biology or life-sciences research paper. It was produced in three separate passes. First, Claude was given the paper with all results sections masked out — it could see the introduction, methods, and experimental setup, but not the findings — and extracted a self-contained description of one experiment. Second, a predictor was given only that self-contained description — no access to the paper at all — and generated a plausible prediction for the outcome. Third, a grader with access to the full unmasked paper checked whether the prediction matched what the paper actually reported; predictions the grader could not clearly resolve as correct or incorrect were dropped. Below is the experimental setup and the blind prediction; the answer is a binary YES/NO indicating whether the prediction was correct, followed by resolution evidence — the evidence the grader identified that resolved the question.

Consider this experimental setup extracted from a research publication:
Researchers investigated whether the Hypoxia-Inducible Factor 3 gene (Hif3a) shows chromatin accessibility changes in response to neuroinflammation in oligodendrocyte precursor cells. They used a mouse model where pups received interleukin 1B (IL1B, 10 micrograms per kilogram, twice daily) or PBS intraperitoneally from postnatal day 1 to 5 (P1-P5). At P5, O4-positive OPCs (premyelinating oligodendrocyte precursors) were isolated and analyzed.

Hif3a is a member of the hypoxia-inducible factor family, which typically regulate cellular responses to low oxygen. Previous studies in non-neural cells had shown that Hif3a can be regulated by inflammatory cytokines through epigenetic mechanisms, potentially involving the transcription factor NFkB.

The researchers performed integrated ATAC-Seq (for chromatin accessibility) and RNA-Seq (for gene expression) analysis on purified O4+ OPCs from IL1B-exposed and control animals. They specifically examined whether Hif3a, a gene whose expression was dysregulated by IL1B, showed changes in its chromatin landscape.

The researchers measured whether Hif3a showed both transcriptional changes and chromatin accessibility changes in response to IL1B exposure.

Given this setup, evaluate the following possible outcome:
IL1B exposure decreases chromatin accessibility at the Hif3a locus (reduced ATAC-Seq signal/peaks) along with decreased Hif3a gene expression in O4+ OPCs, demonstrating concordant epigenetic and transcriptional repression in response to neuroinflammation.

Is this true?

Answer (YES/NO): NO